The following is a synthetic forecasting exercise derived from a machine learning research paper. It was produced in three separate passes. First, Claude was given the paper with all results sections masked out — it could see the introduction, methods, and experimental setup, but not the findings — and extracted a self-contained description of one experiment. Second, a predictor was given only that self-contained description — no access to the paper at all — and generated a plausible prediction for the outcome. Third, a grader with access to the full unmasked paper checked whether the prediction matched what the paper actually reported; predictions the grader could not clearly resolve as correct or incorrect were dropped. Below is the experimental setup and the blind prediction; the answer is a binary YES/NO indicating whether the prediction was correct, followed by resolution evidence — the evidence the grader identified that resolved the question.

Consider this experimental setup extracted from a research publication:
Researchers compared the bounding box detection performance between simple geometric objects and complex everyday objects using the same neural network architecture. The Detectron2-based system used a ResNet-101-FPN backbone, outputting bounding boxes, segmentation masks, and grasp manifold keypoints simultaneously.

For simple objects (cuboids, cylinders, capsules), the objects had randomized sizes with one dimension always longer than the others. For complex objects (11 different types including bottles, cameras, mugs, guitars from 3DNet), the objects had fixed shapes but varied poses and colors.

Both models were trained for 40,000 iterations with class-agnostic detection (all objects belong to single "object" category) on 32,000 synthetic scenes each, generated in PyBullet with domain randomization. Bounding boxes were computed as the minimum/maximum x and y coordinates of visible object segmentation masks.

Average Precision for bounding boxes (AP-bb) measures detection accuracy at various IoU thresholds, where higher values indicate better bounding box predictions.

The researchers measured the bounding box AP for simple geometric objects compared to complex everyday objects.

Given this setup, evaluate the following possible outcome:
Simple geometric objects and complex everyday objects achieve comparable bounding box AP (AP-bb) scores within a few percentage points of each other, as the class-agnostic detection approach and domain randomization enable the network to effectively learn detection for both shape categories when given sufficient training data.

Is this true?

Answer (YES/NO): YES